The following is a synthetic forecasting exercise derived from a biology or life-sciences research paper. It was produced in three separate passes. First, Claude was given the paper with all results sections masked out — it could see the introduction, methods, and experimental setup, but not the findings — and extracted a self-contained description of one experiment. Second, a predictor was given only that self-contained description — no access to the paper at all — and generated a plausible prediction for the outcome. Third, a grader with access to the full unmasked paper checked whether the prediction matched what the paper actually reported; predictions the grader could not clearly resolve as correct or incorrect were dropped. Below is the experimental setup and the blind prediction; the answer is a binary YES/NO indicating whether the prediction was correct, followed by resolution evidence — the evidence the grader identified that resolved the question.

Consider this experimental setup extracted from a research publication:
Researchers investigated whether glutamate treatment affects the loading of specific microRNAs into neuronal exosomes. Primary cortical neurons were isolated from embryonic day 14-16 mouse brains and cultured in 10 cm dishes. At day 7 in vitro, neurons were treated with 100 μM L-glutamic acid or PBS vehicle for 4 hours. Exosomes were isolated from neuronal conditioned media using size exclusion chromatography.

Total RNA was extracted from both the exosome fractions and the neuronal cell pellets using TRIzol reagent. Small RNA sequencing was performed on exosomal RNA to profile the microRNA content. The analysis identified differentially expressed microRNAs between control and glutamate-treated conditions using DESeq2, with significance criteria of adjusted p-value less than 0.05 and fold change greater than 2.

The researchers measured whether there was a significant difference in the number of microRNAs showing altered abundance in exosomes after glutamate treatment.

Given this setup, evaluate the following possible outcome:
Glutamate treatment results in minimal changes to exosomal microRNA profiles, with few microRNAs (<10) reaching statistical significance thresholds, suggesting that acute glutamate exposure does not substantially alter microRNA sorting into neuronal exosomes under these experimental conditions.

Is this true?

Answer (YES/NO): NO